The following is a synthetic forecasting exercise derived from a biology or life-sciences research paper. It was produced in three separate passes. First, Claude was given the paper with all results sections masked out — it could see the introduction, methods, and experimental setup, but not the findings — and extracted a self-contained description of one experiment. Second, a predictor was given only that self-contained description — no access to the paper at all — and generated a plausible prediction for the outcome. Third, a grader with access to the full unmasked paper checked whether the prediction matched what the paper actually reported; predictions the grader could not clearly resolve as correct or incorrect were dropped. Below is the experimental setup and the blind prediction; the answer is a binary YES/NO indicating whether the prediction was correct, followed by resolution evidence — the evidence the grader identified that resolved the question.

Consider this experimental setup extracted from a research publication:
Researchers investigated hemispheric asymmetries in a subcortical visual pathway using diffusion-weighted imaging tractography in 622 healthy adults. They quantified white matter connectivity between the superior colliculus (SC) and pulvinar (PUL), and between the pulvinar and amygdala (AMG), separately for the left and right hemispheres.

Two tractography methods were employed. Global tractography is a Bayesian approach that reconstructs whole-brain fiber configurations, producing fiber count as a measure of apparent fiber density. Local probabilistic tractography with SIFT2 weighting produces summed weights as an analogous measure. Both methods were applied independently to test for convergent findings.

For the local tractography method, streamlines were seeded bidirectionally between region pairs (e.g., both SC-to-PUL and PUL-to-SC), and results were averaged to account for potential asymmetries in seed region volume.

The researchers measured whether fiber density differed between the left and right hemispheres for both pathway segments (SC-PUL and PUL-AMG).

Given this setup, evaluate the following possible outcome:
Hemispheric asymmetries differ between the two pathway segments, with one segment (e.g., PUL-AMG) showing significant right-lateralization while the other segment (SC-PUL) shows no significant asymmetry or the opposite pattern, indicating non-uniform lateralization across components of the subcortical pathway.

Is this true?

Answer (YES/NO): YES